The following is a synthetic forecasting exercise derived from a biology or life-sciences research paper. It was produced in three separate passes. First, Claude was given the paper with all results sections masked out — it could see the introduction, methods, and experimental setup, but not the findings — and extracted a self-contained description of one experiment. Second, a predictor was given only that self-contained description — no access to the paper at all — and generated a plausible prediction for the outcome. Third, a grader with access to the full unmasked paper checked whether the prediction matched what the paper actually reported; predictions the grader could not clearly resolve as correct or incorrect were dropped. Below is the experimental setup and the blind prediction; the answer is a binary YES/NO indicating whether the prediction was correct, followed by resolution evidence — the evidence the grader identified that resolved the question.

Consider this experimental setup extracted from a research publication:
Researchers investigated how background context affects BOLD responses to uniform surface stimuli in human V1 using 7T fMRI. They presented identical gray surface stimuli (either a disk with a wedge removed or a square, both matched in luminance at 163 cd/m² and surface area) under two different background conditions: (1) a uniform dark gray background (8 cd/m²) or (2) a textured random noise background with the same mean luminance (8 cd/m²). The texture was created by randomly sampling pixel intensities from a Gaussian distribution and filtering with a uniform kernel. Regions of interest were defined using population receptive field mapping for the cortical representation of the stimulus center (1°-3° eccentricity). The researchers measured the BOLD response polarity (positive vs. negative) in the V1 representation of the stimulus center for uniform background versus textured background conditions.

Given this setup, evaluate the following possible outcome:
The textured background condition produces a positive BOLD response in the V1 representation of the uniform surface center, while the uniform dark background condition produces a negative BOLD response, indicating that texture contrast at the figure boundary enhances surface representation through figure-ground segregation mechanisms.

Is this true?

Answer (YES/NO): NO